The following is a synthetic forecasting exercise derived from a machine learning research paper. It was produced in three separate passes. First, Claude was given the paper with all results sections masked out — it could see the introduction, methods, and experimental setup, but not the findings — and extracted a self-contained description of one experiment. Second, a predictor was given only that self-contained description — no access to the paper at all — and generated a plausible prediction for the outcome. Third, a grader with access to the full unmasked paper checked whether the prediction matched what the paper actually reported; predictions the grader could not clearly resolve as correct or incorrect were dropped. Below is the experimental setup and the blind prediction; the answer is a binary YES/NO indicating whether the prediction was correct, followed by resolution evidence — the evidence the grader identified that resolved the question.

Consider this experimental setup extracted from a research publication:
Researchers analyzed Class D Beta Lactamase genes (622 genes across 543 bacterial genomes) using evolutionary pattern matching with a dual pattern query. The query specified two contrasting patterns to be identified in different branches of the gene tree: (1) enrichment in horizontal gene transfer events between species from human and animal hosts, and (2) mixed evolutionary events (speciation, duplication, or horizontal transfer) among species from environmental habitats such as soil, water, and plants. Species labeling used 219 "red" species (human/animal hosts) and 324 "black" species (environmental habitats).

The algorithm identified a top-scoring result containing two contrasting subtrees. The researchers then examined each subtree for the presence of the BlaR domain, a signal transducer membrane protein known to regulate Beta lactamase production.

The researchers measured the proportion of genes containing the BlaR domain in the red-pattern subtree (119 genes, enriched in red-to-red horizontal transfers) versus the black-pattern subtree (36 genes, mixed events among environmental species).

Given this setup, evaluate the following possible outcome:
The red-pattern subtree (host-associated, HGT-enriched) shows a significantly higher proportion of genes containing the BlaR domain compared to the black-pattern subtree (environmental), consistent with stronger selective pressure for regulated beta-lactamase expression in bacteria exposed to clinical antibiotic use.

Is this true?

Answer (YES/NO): YES